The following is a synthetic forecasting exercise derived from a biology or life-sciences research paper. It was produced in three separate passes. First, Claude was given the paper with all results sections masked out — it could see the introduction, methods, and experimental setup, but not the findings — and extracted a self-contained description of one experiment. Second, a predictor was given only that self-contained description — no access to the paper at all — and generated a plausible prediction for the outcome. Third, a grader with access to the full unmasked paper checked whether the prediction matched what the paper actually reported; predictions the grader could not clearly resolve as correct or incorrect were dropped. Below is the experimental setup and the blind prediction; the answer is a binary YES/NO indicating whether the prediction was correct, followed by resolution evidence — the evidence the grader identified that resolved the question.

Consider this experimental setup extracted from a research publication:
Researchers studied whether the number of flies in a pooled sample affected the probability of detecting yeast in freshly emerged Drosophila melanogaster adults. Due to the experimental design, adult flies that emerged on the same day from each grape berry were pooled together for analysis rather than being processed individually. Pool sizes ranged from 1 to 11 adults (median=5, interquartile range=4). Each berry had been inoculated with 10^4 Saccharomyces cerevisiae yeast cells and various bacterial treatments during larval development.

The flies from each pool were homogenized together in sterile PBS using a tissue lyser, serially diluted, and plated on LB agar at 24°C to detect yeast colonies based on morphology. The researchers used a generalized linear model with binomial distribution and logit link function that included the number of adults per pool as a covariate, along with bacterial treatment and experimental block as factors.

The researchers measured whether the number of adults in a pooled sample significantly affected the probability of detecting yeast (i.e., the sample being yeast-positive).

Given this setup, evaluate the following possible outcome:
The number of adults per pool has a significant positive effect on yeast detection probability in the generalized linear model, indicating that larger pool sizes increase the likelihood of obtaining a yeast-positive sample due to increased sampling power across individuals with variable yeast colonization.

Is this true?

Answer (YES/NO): YES